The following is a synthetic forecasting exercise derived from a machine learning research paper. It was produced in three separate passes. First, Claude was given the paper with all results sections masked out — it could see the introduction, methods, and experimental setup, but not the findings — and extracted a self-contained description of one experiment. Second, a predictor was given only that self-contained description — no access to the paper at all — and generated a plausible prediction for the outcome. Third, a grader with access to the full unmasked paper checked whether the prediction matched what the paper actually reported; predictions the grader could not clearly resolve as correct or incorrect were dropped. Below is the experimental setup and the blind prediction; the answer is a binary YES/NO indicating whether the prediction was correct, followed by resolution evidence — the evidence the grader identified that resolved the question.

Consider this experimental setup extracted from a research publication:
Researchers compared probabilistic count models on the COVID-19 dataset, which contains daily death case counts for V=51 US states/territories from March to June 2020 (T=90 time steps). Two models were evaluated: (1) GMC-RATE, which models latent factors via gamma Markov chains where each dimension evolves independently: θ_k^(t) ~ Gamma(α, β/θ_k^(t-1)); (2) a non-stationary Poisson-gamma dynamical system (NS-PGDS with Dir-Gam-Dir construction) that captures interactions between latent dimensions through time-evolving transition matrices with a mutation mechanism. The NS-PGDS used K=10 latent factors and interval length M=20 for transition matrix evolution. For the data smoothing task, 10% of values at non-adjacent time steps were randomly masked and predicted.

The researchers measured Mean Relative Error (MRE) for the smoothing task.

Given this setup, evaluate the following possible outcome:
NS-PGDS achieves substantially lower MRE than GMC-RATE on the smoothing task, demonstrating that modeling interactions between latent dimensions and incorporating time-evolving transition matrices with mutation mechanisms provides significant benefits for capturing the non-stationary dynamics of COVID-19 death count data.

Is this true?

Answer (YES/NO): NO